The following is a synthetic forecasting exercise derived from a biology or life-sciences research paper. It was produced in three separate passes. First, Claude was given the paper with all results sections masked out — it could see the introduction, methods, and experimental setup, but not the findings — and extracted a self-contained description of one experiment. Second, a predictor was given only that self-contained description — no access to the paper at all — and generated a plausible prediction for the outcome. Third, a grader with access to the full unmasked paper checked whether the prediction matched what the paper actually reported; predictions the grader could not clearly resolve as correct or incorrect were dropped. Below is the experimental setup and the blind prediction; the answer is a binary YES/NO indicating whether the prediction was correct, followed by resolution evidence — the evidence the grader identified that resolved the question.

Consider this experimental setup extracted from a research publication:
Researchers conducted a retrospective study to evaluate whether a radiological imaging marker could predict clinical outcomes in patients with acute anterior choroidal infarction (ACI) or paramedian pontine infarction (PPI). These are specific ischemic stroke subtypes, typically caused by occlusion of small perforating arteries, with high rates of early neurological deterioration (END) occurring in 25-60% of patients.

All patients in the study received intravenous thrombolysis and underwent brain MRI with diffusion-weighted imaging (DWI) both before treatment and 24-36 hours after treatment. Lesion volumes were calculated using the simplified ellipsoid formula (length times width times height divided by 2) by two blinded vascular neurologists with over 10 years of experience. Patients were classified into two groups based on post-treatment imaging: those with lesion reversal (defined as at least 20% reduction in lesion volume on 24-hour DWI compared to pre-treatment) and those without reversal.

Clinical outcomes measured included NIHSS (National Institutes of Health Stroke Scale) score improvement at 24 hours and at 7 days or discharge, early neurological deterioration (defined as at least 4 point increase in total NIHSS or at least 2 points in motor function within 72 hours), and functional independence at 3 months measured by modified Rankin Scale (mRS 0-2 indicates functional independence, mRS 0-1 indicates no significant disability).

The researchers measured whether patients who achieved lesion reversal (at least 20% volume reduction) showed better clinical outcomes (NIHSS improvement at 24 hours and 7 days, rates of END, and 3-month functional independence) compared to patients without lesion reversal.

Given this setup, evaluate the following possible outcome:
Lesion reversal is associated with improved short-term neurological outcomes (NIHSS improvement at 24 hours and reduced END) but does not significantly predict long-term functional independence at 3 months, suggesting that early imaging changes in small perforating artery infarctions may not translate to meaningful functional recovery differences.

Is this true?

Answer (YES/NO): NO